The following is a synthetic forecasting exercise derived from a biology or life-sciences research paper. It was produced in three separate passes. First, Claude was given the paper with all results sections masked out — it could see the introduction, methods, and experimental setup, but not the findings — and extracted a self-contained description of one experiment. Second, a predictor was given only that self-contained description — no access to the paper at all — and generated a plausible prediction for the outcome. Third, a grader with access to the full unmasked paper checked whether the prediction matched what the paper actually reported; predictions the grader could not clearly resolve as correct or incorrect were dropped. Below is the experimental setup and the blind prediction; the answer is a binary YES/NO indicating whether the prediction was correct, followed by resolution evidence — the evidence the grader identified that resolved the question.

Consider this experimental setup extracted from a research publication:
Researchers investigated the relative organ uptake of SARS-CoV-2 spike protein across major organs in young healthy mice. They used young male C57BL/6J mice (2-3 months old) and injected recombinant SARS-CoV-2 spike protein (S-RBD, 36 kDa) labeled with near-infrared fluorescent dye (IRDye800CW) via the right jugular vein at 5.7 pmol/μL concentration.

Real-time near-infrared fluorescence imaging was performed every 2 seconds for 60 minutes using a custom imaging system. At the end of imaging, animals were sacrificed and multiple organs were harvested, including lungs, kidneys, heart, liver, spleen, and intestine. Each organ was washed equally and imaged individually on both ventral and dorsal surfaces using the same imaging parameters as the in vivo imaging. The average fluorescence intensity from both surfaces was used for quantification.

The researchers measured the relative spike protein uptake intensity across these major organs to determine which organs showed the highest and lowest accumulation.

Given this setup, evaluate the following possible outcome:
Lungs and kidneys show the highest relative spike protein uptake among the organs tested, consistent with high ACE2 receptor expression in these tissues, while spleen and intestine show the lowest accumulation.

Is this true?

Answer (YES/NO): NO